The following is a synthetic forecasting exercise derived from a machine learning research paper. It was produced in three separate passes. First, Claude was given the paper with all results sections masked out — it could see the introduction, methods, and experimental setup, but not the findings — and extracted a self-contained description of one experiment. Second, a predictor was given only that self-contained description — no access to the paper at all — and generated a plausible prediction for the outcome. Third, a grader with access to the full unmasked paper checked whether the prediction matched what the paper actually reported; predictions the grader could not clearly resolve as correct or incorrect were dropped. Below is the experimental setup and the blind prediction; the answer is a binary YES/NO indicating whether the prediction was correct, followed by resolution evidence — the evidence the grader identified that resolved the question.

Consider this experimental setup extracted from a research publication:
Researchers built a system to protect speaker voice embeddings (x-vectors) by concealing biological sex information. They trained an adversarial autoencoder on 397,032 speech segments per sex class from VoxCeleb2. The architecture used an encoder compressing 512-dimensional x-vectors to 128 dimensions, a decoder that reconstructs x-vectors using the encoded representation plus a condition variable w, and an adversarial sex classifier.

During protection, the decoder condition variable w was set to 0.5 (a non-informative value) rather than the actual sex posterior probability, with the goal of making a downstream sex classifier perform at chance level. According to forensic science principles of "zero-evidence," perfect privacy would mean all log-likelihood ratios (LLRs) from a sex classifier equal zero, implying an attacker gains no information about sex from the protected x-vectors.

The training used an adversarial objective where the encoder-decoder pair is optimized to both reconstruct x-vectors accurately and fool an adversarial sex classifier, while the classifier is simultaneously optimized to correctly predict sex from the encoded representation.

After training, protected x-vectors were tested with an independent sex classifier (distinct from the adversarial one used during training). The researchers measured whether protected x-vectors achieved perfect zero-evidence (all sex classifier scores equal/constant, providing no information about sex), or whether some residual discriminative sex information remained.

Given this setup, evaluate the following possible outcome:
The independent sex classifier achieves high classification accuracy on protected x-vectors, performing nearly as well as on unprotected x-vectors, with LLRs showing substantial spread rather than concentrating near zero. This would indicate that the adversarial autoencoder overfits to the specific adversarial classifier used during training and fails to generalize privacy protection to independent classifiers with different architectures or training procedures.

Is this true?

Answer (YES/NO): NO